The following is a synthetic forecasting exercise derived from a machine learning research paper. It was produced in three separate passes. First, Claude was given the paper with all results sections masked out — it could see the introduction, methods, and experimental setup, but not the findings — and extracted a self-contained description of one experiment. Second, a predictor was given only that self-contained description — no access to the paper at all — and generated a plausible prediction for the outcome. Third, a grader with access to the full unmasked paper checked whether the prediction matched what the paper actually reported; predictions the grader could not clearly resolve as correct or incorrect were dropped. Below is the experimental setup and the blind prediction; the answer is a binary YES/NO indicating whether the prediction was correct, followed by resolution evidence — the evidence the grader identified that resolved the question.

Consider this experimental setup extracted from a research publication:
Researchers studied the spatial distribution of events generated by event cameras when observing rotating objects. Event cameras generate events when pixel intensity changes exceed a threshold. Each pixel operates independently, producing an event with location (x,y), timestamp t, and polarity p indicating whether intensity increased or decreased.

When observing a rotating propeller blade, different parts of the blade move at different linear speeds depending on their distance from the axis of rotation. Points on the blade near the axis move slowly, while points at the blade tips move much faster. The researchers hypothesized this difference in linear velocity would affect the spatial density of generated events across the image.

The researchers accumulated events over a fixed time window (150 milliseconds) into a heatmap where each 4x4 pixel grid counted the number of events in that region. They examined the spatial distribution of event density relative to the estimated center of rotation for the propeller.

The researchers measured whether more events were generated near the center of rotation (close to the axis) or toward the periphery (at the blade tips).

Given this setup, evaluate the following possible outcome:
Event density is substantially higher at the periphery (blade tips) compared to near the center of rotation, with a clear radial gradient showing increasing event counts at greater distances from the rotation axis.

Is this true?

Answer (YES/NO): NO